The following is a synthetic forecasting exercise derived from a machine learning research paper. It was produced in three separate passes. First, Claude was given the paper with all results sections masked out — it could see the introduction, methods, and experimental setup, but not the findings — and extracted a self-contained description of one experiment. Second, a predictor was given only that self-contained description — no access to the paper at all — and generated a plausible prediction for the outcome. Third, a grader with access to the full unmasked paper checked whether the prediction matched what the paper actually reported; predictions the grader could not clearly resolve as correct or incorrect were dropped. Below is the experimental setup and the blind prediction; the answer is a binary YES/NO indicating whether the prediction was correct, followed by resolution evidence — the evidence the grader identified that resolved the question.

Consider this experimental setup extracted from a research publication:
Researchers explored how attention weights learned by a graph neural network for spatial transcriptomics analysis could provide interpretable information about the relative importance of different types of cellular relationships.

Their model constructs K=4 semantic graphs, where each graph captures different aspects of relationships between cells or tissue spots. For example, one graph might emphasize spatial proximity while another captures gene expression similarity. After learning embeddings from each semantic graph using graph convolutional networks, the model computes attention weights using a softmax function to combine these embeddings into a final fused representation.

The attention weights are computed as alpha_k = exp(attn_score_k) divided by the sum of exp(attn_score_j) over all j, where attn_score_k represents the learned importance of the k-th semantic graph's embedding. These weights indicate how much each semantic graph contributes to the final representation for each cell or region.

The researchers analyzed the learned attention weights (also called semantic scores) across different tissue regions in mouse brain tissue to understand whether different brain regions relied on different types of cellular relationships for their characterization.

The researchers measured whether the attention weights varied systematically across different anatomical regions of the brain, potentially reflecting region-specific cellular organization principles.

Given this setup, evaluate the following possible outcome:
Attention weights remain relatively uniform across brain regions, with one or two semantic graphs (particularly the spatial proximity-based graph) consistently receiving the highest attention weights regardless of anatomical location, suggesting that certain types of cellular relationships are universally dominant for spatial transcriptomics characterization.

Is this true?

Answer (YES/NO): NO